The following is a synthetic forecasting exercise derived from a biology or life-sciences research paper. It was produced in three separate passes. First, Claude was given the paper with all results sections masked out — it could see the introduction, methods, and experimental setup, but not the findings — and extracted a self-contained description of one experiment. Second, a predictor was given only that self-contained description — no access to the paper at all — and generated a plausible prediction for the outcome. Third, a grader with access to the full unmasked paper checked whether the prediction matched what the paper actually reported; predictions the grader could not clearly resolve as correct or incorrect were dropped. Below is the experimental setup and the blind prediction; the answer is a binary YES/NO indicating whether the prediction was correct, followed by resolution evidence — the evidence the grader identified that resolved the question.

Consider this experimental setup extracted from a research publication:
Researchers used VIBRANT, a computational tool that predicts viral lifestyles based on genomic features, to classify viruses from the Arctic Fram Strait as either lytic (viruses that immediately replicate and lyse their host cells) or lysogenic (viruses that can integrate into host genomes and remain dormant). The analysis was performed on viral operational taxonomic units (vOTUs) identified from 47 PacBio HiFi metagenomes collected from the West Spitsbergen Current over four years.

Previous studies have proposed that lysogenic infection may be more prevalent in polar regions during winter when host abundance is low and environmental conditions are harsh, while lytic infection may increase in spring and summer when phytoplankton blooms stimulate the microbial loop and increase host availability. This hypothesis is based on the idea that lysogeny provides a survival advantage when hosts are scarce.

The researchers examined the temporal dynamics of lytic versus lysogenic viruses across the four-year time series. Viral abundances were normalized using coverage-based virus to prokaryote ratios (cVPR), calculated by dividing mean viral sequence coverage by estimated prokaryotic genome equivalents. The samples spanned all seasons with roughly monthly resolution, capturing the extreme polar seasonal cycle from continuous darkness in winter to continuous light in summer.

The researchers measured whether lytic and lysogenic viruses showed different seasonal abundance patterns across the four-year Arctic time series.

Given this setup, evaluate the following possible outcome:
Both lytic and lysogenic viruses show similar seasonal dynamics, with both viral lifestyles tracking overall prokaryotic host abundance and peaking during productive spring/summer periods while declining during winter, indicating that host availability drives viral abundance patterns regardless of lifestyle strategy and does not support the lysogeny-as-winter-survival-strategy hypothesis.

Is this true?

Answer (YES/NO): YES